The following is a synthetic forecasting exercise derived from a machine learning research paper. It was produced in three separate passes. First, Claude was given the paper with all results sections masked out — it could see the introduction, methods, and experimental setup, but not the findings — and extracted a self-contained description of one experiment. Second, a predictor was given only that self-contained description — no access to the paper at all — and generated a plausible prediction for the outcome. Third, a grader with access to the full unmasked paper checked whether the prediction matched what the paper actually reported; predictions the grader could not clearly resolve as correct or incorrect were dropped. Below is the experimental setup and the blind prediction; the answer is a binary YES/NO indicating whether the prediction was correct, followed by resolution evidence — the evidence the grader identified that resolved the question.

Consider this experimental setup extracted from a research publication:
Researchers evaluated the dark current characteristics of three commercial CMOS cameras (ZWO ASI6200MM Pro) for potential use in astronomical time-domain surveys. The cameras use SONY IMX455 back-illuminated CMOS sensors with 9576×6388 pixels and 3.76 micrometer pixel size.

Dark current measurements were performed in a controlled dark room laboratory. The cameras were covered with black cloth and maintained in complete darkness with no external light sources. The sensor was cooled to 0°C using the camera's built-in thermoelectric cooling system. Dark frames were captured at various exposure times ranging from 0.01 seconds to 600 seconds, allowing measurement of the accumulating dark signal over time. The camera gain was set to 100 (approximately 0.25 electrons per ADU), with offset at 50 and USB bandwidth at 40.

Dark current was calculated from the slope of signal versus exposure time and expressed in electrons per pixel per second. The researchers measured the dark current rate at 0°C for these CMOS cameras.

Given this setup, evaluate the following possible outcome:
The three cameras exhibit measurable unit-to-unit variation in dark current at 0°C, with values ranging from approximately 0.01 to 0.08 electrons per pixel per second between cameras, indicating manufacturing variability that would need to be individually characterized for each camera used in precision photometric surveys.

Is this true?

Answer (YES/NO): NO